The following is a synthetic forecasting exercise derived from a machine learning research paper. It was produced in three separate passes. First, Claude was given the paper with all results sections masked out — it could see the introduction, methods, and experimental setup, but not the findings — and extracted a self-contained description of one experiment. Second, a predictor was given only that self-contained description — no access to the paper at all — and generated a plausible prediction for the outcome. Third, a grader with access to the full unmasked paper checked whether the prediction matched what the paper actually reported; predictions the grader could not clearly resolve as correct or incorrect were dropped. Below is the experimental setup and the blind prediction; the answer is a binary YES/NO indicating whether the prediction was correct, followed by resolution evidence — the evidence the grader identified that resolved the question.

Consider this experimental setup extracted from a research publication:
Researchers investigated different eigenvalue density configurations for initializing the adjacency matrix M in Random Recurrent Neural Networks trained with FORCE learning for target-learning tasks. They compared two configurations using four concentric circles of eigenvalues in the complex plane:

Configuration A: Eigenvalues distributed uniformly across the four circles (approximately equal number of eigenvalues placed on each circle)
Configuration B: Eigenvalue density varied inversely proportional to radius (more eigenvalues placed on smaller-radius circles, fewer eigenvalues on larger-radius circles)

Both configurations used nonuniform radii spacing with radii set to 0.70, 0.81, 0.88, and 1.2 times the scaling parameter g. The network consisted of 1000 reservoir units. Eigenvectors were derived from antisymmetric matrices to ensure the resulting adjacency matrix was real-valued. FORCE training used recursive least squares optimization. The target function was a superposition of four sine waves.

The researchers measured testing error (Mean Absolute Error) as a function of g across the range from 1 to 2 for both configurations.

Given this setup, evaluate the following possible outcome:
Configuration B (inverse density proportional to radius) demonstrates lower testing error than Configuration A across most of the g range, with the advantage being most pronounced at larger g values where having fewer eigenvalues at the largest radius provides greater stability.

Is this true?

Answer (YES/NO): NO